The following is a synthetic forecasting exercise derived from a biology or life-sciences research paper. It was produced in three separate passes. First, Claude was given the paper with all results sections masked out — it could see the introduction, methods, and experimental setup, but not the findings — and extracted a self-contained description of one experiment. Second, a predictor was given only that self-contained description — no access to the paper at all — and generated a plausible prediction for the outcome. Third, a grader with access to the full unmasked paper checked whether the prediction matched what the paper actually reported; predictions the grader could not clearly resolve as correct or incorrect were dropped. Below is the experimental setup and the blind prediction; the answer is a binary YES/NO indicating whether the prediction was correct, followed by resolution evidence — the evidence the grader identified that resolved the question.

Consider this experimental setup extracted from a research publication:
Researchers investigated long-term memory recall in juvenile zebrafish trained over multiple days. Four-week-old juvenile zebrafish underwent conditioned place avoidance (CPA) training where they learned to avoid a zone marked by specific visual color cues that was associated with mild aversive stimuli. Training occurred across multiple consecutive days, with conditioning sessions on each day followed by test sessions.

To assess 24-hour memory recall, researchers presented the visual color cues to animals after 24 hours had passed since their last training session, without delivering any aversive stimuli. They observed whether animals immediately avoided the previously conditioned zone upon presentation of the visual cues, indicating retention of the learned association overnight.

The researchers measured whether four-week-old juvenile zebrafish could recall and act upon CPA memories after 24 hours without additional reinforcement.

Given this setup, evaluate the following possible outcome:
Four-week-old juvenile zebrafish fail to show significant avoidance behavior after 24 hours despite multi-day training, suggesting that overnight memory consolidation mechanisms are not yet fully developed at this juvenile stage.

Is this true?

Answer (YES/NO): NO